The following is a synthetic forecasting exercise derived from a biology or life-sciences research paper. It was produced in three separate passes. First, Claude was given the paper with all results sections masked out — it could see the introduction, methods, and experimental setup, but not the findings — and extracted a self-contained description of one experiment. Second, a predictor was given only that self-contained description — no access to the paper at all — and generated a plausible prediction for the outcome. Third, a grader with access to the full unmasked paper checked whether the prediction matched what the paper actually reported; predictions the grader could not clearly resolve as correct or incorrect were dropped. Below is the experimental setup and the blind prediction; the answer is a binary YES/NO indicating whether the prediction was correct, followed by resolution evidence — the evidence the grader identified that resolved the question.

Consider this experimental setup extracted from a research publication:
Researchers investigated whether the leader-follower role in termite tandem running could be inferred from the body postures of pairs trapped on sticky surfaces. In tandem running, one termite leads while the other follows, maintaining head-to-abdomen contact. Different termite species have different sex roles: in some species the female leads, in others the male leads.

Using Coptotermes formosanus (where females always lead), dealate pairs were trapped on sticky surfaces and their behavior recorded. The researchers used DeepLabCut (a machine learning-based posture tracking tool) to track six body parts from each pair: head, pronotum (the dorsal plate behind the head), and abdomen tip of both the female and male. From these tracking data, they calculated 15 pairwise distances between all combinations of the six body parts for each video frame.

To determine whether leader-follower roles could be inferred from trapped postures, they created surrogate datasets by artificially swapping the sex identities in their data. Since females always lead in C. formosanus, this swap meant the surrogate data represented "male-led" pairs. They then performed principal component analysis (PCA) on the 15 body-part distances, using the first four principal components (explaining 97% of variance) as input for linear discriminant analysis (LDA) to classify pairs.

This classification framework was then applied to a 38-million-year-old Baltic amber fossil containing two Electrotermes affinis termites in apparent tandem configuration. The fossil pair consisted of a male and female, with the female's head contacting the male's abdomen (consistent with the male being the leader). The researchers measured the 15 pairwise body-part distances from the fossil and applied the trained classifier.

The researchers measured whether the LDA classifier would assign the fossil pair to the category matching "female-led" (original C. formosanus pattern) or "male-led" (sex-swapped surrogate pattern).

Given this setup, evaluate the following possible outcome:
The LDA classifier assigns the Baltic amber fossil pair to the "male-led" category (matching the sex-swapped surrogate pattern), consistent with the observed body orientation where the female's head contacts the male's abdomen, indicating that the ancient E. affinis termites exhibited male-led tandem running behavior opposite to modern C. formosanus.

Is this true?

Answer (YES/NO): YES